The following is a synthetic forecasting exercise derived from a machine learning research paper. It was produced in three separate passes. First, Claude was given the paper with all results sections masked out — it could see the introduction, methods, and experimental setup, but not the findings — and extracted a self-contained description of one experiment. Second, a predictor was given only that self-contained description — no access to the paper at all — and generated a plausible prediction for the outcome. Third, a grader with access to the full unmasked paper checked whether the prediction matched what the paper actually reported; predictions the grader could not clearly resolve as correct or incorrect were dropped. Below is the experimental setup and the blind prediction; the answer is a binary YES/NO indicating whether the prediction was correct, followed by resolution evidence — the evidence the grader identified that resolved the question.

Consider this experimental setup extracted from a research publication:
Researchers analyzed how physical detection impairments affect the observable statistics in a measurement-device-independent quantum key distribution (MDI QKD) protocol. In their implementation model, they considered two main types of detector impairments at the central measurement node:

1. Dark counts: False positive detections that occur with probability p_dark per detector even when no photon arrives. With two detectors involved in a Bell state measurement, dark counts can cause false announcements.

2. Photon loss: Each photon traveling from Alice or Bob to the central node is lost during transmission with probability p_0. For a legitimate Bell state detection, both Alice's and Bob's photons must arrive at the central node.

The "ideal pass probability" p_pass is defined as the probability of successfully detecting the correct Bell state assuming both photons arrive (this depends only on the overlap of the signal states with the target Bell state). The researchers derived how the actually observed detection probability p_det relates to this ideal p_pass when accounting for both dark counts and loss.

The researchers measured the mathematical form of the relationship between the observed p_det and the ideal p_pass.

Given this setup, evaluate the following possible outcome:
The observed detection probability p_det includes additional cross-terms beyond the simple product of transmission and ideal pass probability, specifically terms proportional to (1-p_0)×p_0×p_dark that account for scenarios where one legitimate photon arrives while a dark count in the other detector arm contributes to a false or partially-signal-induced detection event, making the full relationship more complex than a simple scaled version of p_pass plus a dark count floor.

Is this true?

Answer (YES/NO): YES